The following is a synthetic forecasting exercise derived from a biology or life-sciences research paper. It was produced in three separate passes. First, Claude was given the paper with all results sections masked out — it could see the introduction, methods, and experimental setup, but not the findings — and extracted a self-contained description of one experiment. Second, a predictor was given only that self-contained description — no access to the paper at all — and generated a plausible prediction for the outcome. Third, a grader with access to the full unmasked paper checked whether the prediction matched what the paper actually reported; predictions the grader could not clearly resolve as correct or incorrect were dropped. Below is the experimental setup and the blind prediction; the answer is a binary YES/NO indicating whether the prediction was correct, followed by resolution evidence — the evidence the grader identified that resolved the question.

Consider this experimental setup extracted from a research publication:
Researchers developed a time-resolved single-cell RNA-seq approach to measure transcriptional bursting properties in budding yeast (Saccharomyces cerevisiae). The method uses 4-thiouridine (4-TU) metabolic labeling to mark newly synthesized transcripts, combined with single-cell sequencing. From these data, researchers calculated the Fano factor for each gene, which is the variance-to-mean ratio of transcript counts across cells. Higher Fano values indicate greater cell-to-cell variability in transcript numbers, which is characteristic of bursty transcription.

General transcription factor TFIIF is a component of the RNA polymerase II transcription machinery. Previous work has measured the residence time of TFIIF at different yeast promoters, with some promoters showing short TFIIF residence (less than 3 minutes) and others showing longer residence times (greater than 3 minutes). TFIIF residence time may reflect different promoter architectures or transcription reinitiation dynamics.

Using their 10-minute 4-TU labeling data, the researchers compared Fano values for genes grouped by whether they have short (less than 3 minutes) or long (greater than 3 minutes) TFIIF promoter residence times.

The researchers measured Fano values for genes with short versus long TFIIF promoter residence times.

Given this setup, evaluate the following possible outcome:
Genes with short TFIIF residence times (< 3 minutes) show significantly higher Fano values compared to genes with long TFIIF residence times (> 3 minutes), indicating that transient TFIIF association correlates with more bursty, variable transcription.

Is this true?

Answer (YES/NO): NO